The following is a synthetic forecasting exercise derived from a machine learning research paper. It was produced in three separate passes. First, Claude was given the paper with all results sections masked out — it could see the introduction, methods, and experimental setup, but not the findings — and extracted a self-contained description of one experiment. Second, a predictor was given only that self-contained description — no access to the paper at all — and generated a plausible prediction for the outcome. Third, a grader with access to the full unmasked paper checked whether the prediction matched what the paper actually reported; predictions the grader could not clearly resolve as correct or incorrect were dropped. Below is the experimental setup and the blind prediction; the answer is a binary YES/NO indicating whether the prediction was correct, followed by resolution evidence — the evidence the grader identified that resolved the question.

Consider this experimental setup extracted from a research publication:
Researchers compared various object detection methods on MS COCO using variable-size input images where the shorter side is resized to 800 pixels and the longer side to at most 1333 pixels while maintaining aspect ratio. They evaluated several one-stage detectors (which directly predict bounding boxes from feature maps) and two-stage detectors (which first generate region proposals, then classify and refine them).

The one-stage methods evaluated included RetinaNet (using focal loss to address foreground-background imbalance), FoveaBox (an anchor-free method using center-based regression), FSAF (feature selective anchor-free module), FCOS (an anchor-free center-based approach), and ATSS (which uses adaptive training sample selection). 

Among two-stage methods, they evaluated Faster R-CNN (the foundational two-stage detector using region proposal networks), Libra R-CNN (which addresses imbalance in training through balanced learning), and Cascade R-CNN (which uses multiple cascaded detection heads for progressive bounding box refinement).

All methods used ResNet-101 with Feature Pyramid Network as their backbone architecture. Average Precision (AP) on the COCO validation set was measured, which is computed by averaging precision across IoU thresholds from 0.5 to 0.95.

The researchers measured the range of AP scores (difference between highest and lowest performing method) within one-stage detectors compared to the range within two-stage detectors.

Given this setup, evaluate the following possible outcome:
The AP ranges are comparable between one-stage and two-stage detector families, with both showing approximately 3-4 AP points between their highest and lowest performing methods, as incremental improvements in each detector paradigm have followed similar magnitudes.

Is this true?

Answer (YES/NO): NO